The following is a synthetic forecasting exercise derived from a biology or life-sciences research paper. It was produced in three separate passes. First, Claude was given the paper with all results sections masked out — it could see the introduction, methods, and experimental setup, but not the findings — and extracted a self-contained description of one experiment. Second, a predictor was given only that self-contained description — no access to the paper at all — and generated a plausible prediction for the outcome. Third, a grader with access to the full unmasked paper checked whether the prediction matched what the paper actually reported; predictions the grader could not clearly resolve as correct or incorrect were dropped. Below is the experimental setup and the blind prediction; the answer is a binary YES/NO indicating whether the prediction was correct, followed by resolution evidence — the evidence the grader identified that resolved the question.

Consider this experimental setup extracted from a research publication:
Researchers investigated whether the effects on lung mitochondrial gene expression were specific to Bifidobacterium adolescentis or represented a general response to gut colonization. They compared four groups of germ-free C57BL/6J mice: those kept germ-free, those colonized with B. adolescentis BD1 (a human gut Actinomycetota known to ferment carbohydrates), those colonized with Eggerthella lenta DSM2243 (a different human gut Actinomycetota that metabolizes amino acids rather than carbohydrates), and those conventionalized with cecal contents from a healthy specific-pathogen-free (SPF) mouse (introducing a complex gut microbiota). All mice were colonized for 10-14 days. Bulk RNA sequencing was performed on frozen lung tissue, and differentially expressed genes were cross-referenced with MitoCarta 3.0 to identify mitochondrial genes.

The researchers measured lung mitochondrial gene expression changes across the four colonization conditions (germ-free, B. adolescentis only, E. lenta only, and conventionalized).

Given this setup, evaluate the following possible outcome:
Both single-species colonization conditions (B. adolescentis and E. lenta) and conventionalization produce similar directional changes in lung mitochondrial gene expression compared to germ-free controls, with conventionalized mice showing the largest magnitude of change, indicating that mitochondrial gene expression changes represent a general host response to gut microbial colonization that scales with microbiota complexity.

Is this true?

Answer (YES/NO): NO